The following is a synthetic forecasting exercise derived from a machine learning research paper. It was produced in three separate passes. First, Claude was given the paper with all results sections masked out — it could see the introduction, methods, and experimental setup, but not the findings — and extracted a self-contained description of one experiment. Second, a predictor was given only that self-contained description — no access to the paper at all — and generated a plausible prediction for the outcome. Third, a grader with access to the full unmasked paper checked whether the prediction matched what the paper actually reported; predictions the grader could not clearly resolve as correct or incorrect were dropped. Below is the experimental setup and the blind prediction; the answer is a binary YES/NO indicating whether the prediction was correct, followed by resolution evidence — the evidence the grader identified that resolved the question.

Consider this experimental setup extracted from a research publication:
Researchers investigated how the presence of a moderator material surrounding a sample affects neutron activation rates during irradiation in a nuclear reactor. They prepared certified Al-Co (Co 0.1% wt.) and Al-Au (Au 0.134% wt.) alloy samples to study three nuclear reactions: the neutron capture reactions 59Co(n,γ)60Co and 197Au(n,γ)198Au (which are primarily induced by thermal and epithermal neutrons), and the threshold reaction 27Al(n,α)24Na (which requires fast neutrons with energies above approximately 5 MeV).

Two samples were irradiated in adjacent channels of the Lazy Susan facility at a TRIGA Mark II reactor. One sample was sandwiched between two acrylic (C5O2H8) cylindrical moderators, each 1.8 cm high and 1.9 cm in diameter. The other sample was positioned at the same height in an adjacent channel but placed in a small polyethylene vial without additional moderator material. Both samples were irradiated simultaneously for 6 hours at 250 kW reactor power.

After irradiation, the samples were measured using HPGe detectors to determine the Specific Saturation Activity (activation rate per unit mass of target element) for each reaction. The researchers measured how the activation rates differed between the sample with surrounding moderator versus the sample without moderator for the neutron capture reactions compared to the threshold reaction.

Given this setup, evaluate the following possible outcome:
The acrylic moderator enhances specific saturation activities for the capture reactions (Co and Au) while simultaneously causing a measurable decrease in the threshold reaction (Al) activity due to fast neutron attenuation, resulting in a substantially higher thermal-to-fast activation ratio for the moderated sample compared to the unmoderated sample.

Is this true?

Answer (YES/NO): NO